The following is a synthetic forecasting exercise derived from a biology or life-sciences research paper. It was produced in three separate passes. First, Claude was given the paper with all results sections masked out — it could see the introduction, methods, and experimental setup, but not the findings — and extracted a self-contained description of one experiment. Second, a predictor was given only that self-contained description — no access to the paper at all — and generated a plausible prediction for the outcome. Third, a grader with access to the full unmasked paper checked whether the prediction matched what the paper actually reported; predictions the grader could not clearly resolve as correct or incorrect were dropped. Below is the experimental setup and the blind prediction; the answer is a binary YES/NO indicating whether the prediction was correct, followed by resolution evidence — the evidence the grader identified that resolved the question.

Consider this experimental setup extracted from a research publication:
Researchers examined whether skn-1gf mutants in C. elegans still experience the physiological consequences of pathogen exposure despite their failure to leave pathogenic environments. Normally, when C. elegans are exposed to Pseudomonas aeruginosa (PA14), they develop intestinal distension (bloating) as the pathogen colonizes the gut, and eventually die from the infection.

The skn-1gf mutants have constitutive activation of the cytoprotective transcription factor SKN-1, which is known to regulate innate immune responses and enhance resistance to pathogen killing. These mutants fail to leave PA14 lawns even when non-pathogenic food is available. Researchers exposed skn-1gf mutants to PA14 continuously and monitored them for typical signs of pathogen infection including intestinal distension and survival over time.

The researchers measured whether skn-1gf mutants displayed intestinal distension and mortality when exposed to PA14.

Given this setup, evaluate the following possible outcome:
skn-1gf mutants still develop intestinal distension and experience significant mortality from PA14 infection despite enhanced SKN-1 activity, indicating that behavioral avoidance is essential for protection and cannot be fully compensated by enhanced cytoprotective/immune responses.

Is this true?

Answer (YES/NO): YES